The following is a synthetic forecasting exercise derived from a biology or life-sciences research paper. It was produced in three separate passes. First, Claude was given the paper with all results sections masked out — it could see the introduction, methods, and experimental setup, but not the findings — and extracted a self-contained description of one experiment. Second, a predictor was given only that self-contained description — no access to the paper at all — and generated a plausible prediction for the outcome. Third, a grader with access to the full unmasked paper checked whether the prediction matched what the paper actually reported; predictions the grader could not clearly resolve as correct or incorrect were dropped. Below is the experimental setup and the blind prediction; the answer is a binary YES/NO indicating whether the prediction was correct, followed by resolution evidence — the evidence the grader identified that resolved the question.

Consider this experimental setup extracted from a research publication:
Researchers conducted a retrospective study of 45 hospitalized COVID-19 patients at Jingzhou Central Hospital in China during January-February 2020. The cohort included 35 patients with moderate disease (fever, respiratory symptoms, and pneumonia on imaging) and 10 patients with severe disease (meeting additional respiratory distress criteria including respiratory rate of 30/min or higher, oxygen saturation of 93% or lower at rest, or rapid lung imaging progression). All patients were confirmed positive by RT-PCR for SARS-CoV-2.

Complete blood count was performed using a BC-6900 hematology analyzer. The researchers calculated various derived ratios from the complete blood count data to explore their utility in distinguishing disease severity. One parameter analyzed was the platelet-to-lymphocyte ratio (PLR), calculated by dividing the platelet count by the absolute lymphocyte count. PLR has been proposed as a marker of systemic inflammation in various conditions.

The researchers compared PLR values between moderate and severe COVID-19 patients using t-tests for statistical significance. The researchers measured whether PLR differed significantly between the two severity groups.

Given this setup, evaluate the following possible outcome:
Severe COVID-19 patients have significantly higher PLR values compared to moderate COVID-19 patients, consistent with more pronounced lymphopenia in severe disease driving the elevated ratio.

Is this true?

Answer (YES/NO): YES